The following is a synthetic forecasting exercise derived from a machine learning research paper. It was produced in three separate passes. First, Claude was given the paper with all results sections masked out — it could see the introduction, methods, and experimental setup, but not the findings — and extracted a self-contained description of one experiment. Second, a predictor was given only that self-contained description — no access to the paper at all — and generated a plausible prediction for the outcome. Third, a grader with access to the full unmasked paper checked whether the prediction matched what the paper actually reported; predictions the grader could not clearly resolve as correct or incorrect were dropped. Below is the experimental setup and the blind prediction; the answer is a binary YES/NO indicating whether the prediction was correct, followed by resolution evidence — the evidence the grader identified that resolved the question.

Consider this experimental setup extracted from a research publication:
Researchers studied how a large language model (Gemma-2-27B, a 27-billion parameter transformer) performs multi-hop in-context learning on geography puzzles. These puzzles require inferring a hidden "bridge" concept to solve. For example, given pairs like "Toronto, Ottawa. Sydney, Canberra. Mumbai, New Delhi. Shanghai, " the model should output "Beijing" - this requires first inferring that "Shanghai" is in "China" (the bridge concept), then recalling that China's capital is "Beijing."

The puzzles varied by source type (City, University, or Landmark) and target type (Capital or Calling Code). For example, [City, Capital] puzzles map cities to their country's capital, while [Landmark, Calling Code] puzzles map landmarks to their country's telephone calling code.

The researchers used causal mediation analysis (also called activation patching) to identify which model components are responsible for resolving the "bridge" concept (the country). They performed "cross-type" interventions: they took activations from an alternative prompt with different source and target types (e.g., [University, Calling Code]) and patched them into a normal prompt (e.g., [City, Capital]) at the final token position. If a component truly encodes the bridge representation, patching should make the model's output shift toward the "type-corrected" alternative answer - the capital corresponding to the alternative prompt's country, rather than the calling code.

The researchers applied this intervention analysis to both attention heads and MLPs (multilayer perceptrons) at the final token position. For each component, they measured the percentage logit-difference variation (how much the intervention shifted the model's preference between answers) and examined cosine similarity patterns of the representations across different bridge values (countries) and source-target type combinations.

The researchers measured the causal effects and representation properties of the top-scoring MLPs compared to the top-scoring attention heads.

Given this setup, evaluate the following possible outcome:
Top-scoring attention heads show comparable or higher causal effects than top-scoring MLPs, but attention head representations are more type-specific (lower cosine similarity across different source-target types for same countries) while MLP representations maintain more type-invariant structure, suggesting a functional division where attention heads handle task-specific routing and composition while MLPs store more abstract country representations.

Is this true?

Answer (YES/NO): NO